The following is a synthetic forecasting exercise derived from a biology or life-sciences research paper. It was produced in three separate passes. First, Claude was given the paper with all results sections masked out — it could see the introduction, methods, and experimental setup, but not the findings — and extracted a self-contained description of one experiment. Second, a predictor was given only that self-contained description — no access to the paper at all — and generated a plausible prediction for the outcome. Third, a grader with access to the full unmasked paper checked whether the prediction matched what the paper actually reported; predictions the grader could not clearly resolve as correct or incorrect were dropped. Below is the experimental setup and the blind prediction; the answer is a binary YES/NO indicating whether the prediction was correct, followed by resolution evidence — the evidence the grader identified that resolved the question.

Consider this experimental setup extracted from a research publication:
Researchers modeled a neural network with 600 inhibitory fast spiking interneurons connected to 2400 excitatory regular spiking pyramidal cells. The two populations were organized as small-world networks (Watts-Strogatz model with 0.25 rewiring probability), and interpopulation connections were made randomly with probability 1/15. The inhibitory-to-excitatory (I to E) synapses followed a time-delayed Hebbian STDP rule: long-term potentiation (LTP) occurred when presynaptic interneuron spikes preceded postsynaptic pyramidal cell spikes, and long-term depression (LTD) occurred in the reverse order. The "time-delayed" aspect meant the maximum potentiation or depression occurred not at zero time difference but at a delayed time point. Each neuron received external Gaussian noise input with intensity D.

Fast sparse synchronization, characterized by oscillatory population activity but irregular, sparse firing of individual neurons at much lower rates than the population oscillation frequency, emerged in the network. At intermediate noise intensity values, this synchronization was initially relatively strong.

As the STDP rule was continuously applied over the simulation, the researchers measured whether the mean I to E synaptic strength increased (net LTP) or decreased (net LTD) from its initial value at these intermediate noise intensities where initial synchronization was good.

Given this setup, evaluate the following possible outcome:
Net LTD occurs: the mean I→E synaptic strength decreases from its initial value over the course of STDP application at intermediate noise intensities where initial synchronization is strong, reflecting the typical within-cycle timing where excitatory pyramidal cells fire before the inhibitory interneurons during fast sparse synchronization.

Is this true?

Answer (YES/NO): NO